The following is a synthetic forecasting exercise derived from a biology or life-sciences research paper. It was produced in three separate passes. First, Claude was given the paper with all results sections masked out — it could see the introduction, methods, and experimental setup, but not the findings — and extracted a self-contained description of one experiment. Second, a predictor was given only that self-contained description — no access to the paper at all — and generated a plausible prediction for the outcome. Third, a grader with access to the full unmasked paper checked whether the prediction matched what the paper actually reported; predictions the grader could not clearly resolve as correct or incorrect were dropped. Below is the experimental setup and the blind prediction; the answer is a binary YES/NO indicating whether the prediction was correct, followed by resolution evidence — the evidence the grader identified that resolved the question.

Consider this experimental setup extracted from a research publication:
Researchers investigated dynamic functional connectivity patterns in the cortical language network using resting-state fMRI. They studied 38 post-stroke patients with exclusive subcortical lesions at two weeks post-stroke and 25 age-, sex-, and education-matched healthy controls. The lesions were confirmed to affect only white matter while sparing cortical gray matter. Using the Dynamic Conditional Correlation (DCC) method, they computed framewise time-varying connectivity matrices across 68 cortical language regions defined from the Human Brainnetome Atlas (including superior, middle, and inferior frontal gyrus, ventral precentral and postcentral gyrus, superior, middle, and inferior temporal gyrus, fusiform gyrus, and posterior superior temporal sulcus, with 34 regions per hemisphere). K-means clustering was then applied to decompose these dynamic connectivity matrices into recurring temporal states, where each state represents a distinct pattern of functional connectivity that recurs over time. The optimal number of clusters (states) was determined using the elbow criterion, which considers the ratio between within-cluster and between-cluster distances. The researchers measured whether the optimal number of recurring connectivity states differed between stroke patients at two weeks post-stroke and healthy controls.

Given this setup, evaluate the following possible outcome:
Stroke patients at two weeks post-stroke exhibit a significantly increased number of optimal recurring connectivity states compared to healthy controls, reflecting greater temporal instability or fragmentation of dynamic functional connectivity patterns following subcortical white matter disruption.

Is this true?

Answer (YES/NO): NO